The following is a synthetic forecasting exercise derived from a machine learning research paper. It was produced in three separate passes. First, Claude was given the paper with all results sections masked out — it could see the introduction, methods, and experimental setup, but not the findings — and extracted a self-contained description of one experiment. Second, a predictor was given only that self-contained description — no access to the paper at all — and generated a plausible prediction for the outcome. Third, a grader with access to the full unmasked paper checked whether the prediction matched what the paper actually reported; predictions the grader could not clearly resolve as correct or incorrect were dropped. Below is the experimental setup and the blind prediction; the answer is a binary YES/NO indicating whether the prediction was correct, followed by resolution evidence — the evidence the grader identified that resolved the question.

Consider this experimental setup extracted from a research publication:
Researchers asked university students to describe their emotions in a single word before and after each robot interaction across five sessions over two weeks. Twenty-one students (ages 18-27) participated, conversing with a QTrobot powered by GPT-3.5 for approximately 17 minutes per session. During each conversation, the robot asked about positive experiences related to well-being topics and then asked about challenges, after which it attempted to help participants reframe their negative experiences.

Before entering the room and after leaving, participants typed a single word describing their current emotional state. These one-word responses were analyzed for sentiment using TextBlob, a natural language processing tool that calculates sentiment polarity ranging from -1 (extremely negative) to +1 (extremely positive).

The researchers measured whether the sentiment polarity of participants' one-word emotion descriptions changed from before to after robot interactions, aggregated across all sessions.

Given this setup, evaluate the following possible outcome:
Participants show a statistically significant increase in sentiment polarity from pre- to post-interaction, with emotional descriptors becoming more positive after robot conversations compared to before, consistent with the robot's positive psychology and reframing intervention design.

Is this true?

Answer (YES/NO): YES